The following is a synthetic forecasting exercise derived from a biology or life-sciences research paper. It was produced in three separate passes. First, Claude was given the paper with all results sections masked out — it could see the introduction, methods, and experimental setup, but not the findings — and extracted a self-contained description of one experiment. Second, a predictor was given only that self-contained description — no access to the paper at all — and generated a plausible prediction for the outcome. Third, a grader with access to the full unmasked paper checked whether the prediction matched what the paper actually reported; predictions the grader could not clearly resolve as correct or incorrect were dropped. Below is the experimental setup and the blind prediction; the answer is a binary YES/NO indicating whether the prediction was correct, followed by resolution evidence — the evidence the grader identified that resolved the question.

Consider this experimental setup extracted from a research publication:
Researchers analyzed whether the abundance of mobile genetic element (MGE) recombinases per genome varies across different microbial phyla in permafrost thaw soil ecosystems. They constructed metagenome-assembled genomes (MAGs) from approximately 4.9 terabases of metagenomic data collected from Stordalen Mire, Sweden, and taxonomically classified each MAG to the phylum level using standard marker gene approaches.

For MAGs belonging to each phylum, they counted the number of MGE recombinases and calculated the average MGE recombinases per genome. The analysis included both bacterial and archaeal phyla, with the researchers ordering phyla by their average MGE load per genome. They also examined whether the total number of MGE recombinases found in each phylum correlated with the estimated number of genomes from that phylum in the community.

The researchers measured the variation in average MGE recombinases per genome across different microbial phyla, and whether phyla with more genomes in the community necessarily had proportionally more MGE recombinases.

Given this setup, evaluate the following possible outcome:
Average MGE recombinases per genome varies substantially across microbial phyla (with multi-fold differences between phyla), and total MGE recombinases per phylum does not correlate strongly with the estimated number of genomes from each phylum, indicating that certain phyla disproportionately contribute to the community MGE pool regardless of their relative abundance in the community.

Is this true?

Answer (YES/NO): NO